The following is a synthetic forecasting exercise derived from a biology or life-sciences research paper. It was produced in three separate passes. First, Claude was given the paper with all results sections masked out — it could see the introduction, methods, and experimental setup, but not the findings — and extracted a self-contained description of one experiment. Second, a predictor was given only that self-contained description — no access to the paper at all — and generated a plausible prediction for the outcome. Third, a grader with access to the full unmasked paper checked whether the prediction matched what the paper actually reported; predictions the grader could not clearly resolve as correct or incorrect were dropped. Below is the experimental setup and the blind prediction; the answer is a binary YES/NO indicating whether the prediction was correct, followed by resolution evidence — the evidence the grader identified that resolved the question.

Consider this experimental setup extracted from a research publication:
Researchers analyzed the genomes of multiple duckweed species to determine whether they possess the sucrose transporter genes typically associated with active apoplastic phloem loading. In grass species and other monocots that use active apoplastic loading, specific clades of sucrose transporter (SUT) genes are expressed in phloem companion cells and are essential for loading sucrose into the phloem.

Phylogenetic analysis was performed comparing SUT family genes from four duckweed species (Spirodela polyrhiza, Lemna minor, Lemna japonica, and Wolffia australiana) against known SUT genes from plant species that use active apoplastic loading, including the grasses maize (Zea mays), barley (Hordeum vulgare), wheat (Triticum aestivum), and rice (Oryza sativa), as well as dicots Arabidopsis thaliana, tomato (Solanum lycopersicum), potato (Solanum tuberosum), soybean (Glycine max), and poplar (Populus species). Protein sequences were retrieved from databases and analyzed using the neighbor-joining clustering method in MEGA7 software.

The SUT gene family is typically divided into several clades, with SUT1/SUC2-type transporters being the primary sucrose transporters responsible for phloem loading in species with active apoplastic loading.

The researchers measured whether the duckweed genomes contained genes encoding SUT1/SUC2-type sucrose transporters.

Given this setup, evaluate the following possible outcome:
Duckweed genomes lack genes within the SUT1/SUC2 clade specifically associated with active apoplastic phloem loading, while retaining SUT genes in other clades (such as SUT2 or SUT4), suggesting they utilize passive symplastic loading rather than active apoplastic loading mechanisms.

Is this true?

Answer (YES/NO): YES